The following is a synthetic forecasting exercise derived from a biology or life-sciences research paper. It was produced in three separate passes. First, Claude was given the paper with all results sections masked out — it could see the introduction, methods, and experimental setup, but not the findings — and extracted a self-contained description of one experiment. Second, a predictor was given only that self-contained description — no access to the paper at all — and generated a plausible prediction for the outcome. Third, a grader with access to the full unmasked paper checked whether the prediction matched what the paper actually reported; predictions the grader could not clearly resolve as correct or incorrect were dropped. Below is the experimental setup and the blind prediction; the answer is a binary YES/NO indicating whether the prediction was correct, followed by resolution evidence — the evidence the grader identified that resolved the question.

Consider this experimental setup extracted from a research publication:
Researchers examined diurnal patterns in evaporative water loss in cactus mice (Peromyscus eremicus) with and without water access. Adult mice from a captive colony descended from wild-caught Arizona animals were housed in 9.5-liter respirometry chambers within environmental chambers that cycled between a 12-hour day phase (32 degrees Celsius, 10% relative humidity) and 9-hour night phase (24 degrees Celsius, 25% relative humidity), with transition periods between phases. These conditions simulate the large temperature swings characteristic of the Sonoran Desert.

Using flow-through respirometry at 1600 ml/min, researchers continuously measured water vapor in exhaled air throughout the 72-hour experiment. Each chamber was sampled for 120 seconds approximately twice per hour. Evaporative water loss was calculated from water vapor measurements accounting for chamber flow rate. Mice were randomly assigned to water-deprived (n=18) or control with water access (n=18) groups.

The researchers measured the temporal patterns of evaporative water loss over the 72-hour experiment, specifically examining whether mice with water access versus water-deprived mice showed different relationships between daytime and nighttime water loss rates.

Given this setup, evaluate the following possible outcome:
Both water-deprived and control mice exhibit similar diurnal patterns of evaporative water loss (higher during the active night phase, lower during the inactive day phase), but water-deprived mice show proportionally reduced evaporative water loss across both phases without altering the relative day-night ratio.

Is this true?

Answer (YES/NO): NO